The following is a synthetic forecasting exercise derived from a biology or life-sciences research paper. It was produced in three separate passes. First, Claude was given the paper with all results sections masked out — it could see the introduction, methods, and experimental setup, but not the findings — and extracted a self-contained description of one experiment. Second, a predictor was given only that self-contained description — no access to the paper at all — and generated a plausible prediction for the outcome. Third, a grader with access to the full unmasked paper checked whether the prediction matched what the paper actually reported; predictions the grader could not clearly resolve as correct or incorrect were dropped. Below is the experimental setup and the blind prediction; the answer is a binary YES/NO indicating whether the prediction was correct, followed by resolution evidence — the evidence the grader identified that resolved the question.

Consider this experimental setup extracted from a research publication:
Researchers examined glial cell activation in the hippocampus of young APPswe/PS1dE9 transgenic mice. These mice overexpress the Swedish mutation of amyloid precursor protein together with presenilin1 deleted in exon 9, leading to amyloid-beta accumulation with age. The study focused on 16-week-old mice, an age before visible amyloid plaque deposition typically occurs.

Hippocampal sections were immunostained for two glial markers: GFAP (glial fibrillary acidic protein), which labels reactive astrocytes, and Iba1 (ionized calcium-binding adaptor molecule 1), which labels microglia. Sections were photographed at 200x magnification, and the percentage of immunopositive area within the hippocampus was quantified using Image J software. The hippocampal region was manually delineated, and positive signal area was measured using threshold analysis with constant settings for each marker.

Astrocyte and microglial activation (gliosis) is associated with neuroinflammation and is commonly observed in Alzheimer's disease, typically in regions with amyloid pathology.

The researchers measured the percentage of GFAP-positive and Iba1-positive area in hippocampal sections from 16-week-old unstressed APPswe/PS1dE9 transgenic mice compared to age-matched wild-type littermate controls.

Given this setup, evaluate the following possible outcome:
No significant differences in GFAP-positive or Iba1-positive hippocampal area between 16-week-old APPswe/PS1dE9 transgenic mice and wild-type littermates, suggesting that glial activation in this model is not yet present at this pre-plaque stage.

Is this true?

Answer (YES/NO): NO